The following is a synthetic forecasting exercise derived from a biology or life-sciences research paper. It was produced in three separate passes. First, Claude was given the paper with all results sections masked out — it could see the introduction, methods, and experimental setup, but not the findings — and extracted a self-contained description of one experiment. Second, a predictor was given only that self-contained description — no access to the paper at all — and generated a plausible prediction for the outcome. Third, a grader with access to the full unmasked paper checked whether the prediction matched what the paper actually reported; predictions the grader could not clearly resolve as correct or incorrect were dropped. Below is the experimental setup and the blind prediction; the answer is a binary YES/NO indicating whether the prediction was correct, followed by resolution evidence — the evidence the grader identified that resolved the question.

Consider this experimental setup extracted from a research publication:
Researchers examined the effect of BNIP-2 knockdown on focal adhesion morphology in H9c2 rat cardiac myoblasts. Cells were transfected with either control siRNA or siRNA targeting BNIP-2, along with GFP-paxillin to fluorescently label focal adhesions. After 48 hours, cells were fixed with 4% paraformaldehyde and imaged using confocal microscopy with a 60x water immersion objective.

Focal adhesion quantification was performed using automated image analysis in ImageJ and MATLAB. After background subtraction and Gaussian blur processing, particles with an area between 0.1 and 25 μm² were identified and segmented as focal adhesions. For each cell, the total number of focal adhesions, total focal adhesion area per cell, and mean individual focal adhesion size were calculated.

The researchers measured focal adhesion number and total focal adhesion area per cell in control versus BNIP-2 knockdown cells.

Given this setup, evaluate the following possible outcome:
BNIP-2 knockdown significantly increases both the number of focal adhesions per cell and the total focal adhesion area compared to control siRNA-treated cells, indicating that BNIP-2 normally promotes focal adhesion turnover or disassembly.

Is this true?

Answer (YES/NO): NO